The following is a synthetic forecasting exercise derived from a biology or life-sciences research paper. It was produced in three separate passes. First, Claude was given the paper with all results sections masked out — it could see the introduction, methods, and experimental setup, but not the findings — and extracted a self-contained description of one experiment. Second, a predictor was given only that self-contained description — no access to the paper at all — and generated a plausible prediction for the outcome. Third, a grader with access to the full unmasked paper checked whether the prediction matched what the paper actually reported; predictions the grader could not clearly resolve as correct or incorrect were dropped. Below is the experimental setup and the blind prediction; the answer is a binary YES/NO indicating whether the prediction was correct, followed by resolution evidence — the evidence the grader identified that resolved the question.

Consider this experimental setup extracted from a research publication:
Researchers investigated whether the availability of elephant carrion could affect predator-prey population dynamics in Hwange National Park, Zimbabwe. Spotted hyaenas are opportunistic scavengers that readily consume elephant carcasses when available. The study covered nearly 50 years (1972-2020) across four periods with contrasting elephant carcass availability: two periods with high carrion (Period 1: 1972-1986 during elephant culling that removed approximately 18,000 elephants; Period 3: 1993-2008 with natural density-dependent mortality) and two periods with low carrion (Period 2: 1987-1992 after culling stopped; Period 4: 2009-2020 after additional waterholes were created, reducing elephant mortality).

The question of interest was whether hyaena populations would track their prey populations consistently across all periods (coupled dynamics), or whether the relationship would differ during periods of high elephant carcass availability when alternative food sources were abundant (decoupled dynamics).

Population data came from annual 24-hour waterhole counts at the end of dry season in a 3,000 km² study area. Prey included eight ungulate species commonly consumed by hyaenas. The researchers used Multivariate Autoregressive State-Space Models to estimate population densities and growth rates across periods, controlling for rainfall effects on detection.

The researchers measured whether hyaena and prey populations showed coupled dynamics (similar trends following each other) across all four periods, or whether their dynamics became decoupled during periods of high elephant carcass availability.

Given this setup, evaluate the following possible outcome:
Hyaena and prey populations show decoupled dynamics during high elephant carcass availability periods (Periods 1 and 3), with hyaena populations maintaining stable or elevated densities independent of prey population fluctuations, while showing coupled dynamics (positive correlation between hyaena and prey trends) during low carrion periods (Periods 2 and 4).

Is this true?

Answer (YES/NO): NO